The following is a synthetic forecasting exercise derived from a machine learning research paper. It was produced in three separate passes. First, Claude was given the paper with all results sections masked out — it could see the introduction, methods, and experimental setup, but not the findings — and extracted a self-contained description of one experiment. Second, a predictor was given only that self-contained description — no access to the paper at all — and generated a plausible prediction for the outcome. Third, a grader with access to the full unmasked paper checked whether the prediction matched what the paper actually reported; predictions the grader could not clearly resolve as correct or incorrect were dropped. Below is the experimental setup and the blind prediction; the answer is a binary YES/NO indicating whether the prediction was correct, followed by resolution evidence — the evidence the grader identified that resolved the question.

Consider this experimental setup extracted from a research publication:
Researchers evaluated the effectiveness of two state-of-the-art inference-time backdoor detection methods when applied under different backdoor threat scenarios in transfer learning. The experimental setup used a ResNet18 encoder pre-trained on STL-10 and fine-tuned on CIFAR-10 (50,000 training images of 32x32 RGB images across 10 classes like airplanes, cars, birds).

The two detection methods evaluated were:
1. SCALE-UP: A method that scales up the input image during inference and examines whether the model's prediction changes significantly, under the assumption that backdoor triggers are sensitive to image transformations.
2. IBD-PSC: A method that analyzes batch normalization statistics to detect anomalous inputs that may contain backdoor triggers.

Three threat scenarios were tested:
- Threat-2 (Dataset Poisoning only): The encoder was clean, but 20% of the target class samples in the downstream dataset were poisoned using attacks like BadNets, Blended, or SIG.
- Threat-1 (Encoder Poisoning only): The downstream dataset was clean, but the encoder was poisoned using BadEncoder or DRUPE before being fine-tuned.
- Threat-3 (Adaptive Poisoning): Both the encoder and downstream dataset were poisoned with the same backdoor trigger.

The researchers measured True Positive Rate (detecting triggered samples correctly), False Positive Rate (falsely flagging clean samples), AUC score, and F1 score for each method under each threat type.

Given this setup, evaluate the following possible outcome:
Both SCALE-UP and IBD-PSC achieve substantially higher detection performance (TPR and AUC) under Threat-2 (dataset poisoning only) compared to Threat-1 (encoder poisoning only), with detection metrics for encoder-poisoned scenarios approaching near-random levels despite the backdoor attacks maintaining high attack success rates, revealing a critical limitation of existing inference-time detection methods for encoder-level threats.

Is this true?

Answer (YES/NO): NO